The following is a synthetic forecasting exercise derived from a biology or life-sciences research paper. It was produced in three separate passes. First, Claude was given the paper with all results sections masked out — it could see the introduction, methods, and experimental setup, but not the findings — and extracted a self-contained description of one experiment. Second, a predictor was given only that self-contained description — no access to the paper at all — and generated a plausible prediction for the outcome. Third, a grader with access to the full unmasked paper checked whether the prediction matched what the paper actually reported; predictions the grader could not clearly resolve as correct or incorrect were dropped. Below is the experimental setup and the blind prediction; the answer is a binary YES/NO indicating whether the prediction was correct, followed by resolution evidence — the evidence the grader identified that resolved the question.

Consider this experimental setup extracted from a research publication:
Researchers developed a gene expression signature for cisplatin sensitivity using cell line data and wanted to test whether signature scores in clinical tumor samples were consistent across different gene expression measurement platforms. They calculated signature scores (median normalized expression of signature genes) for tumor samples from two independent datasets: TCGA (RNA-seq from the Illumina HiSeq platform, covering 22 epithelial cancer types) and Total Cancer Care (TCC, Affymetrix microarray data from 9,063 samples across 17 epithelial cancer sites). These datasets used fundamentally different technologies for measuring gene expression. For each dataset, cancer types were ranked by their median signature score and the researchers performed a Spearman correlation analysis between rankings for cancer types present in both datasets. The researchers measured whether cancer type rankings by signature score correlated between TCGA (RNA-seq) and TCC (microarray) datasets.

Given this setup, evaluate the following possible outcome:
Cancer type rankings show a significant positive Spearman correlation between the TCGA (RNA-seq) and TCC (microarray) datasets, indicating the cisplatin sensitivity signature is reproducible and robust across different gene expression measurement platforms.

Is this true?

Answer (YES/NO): YES